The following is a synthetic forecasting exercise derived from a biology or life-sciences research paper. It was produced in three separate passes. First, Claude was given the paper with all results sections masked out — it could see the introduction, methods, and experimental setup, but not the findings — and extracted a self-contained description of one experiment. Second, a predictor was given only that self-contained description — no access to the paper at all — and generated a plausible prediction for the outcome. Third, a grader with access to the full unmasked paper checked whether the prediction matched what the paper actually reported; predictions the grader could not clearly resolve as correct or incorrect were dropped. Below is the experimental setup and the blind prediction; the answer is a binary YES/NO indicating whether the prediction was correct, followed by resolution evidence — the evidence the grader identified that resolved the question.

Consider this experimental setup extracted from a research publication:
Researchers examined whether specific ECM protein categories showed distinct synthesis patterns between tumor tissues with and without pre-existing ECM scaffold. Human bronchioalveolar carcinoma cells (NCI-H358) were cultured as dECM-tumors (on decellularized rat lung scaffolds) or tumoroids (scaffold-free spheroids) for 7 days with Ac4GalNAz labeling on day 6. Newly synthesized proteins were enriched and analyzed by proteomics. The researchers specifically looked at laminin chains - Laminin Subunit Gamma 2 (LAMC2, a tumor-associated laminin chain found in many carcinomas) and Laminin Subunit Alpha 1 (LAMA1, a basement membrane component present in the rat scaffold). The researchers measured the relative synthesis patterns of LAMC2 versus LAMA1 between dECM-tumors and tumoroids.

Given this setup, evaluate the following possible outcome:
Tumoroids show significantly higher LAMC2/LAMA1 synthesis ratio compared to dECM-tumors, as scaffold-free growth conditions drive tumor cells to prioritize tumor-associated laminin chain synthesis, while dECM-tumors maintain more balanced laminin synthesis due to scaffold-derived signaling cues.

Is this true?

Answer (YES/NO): NO